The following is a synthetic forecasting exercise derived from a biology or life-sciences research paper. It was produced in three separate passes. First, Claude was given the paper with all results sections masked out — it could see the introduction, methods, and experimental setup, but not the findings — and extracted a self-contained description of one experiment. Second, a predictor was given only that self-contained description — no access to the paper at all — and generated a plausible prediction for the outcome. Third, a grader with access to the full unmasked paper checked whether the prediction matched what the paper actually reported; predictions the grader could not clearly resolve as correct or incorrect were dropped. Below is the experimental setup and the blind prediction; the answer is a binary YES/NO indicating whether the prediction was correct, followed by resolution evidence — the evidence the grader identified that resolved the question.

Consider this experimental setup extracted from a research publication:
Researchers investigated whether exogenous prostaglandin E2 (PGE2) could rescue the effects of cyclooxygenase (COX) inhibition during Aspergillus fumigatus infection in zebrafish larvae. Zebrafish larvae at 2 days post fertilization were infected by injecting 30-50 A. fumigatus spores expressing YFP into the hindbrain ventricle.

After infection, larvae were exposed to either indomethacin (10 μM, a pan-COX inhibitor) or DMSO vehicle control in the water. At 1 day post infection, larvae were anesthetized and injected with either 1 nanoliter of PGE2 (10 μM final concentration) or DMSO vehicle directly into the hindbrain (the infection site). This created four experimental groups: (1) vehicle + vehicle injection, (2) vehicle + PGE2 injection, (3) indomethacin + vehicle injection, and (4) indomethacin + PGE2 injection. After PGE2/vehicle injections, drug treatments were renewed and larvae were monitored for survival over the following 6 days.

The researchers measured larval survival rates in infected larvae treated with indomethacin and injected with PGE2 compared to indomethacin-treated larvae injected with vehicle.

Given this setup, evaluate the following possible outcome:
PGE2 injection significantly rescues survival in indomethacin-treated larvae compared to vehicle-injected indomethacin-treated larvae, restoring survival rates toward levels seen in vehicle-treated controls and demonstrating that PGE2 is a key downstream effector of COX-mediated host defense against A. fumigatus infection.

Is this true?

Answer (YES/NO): NO